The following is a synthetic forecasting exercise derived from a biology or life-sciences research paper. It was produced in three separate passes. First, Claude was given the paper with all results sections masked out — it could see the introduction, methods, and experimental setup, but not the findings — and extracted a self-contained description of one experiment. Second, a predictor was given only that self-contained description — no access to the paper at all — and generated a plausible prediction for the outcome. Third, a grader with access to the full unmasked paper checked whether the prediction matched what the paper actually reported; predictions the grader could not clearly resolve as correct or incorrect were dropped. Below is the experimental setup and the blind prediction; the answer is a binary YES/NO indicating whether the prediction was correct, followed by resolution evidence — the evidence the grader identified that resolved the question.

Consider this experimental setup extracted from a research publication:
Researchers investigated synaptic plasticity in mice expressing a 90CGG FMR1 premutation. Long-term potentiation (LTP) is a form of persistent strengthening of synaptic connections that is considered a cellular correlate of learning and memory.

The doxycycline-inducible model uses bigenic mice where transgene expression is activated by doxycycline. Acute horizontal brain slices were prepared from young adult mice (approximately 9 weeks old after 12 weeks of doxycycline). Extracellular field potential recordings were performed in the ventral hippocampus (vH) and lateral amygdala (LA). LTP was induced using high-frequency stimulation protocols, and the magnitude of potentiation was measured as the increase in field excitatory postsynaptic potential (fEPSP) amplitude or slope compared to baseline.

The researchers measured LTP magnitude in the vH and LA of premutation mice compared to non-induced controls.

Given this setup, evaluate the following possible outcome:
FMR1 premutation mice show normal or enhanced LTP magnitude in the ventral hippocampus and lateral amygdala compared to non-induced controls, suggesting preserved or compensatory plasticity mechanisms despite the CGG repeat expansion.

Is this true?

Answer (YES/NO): NO